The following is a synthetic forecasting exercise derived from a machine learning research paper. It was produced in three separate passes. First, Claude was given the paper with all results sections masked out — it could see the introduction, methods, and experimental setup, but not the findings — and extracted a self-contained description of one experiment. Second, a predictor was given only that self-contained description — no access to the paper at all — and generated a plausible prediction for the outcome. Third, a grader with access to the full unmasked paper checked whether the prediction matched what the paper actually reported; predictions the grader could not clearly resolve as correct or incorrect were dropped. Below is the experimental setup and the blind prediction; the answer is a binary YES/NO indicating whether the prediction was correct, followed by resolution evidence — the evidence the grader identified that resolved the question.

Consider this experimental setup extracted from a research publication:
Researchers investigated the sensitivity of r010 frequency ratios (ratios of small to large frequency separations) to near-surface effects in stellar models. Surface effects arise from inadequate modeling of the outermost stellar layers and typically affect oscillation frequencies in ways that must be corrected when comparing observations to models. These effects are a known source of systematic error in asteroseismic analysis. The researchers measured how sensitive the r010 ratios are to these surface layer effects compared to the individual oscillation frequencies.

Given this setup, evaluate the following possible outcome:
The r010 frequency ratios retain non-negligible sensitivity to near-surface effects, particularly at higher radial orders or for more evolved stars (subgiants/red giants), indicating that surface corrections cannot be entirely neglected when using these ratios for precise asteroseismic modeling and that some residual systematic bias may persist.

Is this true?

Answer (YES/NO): NO